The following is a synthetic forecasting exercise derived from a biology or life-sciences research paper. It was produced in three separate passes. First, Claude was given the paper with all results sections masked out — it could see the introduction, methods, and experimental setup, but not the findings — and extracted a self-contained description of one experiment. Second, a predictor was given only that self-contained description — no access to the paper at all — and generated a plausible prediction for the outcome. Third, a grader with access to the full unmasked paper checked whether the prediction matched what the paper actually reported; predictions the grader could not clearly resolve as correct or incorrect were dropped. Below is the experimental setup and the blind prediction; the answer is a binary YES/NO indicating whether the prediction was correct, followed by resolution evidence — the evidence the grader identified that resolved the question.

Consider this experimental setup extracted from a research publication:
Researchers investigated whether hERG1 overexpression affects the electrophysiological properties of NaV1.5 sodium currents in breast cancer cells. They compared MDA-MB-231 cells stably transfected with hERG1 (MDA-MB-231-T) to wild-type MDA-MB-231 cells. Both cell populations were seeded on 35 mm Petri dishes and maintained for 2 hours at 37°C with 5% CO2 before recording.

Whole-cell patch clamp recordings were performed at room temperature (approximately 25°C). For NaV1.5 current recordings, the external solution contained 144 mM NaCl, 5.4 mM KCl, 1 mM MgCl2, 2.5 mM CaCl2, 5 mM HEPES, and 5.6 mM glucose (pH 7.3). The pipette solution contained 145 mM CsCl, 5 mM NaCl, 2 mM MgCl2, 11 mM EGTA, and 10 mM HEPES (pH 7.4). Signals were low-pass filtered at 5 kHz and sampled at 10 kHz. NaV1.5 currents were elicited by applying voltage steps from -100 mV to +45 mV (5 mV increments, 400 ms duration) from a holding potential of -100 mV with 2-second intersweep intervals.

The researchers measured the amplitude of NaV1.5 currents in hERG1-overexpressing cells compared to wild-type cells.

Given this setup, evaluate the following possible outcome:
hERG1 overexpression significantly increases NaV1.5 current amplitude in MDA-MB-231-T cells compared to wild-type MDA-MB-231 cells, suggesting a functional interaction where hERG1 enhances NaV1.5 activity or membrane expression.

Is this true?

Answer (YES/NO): YES